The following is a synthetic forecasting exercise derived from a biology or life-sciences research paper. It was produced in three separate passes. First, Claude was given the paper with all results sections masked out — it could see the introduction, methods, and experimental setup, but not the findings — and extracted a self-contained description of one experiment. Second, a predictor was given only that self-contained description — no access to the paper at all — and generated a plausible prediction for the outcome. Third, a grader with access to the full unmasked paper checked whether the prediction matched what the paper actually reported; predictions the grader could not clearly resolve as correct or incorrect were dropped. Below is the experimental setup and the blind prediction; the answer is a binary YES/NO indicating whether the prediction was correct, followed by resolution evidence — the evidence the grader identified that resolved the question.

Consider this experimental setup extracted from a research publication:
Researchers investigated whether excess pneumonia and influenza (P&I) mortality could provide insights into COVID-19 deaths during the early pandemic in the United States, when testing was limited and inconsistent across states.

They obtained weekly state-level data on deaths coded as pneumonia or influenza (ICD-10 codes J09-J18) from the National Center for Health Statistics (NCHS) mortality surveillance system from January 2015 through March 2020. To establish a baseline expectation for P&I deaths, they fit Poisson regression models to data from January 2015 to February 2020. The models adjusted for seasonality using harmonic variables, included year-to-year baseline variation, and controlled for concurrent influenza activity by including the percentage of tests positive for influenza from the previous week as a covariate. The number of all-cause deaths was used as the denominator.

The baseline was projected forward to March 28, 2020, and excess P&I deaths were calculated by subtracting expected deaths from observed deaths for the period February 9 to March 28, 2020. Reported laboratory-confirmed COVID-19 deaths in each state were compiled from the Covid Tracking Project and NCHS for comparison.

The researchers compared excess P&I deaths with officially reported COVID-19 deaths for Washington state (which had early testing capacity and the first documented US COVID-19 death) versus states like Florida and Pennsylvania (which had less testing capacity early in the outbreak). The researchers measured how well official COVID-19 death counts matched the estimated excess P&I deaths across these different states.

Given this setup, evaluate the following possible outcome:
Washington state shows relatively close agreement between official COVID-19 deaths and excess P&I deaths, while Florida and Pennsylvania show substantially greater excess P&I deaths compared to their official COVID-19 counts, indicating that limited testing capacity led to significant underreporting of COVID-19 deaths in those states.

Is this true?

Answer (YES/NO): YES